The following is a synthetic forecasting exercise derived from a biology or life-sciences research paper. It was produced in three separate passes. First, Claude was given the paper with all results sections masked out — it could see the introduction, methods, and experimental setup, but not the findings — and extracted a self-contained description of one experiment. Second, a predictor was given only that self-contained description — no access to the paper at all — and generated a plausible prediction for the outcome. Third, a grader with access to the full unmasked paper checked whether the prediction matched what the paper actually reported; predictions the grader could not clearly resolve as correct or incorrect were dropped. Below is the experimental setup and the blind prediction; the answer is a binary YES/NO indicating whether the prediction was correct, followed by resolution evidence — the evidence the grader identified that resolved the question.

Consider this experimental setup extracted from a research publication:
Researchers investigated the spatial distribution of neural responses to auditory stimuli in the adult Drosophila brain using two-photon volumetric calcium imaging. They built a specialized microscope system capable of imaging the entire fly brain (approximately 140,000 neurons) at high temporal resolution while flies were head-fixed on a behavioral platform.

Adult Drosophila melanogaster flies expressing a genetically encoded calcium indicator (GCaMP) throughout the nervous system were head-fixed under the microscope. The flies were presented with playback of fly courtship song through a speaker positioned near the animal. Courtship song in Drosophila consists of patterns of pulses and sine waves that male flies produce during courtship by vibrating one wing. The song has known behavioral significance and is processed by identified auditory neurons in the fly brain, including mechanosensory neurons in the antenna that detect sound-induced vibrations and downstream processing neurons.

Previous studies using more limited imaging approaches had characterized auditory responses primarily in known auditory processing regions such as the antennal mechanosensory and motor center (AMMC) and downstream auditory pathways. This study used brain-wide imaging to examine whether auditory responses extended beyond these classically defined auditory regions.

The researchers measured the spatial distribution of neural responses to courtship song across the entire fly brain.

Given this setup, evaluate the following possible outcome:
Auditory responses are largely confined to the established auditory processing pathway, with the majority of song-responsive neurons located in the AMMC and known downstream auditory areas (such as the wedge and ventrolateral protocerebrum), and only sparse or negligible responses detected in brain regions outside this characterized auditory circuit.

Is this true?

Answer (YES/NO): NO